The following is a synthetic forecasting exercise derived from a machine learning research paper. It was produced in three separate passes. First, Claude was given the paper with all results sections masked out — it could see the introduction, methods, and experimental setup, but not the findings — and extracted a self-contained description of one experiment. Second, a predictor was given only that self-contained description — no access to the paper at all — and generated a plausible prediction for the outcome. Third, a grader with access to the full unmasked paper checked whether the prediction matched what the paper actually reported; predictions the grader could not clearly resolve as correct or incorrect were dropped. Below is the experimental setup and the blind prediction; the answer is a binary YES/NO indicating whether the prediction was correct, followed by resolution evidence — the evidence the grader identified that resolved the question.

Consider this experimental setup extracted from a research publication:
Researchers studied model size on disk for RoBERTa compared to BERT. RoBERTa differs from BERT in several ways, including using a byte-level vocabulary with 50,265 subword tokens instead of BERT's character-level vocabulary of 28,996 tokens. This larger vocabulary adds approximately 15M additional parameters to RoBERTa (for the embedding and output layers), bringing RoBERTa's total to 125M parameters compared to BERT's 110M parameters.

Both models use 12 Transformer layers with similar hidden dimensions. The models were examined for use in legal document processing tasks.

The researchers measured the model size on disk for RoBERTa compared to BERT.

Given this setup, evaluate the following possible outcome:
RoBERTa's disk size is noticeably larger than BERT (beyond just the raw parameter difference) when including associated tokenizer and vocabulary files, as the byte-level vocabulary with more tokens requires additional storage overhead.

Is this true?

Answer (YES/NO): YES